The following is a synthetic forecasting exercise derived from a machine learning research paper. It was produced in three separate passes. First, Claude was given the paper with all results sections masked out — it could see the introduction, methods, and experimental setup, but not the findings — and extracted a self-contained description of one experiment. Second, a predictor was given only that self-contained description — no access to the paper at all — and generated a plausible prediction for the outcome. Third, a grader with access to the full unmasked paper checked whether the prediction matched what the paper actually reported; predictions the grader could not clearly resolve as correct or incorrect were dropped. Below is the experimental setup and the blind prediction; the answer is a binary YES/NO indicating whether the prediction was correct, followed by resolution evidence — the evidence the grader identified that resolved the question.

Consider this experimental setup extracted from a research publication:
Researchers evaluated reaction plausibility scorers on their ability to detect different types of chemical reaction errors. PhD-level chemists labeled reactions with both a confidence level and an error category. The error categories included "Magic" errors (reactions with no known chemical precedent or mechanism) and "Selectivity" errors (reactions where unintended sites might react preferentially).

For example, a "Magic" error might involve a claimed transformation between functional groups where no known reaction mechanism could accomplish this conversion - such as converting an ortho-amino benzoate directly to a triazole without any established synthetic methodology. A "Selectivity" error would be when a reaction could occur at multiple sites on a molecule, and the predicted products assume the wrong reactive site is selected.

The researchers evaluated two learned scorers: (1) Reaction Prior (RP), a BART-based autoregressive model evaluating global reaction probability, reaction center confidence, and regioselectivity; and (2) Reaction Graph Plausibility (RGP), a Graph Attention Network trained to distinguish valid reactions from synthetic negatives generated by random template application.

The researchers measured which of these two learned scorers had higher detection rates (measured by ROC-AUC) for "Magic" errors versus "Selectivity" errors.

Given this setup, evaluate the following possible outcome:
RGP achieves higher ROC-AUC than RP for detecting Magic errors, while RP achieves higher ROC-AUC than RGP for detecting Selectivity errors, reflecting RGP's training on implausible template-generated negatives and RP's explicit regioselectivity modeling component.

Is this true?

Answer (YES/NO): NO